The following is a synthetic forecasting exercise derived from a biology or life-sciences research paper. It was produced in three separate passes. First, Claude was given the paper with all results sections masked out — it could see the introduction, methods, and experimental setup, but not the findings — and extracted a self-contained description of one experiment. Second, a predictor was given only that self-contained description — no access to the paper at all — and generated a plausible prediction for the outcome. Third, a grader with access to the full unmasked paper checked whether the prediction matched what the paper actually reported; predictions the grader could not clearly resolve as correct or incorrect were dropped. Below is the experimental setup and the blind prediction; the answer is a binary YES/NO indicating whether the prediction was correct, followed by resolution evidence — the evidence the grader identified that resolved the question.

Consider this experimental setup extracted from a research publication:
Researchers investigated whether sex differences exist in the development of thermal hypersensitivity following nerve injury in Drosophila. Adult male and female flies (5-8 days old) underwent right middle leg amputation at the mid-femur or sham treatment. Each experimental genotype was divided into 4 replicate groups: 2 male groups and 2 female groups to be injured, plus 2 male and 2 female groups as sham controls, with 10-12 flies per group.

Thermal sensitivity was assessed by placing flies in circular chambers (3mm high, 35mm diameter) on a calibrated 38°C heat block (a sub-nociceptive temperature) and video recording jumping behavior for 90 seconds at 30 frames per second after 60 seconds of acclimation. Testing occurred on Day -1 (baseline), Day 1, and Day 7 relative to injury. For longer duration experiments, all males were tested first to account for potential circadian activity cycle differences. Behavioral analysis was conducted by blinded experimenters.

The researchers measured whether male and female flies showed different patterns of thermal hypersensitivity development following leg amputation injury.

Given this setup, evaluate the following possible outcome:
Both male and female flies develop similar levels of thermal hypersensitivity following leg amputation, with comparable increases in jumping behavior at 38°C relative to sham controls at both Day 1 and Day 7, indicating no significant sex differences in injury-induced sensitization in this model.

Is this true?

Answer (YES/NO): YES